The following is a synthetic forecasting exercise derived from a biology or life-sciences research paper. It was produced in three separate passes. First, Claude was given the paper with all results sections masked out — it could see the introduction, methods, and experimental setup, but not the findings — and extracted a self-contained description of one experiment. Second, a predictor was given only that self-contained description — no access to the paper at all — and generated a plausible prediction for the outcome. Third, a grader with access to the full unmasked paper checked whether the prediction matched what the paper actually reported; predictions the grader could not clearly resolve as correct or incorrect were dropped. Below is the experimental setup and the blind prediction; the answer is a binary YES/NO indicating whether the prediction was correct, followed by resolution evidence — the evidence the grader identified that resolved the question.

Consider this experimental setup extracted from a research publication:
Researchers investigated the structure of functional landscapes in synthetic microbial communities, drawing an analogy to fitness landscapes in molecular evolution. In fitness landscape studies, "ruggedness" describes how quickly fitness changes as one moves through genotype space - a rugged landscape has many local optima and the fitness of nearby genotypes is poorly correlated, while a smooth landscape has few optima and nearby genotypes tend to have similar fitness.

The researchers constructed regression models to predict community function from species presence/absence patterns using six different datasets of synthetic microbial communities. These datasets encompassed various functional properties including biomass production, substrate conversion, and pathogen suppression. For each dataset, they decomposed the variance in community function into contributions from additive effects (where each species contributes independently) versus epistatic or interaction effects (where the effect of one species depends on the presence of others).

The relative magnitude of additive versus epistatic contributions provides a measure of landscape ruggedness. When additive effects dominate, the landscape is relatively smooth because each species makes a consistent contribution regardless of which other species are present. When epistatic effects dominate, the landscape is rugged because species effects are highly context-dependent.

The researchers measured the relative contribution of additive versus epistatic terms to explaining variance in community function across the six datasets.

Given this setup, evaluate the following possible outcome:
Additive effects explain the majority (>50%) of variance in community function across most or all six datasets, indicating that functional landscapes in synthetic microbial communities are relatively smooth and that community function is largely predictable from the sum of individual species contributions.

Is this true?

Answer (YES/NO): YES